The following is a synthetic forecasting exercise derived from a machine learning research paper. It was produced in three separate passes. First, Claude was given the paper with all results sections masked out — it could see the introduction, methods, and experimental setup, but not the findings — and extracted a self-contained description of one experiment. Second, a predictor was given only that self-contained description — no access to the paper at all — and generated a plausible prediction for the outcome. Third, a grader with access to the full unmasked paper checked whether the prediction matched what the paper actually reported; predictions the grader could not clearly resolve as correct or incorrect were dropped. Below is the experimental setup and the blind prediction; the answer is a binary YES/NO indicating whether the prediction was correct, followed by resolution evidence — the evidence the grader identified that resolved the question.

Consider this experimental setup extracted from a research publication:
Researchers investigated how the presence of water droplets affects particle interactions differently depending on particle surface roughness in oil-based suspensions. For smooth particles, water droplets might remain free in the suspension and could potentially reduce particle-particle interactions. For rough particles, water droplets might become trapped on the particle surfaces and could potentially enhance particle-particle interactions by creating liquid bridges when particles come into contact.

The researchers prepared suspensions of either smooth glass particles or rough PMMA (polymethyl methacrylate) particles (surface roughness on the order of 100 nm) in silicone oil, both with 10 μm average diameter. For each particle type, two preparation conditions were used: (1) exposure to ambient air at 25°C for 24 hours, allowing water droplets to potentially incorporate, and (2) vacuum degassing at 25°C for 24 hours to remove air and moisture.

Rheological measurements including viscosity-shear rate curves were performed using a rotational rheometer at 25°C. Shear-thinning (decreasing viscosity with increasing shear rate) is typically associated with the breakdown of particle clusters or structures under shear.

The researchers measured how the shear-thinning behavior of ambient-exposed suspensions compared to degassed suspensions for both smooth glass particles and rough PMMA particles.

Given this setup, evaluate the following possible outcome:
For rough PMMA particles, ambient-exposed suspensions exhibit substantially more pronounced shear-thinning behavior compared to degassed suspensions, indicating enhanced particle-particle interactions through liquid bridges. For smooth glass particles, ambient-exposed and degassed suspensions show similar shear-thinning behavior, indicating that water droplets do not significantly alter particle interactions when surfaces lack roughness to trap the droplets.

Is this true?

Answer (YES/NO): NO